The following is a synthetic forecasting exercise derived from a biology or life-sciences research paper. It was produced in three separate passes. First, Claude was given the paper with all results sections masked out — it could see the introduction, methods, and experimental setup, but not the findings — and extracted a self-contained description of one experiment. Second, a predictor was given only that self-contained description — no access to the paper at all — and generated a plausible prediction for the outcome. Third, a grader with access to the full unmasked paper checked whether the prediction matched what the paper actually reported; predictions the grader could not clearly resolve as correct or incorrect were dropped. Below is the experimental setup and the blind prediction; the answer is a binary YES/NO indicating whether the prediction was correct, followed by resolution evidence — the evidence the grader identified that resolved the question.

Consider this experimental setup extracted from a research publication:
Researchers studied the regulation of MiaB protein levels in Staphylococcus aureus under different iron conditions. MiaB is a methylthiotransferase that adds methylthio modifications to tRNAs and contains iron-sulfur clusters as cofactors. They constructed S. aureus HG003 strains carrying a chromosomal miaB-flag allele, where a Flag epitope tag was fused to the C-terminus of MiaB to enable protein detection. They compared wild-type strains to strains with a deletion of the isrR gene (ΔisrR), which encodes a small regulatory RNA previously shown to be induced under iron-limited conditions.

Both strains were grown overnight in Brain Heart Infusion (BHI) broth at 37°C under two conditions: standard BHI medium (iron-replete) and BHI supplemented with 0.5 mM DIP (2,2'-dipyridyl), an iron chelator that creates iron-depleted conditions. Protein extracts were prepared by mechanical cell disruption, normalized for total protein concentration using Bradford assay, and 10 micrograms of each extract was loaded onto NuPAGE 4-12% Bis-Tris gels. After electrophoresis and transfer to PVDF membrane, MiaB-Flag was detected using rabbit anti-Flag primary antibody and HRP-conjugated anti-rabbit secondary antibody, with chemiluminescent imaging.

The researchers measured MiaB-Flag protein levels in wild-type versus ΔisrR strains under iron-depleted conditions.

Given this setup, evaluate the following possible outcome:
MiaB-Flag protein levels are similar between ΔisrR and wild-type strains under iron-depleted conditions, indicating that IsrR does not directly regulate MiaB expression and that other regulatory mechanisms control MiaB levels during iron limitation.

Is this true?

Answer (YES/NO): NO